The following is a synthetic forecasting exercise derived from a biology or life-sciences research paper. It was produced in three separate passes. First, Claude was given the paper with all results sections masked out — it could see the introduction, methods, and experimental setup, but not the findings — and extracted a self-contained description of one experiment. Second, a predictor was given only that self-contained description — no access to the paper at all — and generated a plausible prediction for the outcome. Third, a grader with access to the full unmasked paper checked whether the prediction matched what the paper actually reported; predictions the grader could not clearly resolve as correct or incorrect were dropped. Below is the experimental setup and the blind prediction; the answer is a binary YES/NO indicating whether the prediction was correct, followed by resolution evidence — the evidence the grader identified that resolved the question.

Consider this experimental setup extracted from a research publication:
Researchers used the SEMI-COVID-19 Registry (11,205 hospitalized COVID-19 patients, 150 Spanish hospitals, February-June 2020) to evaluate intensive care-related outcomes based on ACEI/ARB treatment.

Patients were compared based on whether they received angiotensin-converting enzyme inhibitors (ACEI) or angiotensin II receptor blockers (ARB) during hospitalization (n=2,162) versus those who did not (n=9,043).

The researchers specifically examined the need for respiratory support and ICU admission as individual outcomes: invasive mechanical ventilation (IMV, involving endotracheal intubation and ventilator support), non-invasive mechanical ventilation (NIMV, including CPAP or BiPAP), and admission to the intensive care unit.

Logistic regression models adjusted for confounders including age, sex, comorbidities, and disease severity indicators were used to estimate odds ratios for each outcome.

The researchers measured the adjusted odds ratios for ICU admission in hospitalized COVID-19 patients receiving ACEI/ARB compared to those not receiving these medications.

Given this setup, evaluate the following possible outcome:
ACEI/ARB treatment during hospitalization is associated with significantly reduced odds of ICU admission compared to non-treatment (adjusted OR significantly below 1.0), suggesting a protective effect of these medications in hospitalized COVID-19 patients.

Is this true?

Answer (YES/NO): NO